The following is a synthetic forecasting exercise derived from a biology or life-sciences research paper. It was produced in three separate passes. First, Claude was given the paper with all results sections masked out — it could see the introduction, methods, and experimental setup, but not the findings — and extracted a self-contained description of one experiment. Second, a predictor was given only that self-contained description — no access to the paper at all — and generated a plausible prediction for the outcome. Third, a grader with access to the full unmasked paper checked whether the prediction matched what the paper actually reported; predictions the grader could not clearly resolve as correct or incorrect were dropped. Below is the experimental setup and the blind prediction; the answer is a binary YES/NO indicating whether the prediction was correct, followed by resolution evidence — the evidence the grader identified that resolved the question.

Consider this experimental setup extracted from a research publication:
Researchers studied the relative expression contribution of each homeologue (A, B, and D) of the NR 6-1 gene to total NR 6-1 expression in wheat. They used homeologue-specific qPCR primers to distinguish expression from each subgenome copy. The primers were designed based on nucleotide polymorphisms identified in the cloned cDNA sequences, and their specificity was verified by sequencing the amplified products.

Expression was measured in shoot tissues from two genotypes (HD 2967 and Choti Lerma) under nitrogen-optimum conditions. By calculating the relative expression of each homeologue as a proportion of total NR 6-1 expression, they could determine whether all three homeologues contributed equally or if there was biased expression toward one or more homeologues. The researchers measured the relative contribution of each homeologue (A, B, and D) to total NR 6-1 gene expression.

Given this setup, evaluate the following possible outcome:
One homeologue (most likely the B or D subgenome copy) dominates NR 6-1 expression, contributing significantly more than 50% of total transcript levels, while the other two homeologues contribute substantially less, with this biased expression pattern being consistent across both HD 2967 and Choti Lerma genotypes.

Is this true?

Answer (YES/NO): NO